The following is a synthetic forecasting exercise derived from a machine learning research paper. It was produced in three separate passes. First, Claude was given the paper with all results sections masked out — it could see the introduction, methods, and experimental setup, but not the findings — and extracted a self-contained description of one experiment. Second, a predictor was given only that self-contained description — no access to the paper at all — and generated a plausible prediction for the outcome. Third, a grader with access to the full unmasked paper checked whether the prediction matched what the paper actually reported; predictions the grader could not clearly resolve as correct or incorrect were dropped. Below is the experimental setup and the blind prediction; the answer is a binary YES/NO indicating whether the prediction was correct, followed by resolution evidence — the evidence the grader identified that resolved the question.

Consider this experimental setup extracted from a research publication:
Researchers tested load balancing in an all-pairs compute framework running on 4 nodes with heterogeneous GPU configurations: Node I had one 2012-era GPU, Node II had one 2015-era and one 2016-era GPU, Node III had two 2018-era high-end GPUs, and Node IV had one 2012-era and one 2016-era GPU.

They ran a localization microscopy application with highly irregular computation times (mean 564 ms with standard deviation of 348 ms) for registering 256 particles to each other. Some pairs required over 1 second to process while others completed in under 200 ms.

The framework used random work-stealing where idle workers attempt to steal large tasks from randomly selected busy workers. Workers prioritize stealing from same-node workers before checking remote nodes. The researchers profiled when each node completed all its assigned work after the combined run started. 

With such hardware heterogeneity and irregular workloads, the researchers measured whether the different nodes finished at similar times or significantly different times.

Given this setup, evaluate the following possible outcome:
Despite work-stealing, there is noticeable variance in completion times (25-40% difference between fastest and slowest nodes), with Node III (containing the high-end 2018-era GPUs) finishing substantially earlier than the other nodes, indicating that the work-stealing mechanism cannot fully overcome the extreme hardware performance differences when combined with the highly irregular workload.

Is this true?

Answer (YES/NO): NO